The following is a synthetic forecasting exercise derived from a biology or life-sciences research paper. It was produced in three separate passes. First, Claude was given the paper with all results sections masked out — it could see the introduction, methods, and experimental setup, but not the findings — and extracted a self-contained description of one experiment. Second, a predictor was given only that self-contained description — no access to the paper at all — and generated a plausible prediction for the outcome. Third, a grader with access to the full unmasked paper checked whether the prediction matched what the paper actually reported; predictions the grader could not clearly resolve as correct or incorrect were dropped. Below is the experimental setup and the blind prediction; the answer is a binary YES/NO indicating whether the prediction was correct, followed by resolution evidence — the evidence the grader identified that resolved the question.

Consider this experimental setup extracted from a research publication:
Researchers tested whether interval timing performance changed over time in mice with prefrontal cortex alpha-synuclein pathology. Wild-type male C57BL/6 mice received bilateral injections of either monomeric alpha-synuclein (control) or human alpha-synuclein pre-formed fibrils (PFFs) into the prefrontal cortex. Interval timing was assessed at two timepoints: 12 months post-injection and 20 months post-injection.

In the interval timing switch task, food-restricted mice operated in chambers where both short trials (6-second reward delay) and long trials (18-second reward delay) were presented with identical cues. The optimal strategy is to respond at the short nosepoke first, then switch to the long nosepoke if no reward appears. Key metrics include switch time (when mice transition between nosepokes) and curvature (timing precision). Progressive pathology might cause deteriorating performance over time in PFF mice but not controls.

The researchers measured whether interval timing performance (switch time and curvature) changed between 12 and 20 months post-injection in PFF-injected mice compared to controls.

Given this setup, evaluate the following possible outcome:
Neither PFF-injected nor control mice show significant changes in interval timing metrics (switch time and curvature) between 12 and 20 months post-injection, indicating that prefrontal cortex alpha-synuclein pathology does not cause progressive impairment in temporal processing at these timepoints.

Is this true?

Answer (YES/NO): YES